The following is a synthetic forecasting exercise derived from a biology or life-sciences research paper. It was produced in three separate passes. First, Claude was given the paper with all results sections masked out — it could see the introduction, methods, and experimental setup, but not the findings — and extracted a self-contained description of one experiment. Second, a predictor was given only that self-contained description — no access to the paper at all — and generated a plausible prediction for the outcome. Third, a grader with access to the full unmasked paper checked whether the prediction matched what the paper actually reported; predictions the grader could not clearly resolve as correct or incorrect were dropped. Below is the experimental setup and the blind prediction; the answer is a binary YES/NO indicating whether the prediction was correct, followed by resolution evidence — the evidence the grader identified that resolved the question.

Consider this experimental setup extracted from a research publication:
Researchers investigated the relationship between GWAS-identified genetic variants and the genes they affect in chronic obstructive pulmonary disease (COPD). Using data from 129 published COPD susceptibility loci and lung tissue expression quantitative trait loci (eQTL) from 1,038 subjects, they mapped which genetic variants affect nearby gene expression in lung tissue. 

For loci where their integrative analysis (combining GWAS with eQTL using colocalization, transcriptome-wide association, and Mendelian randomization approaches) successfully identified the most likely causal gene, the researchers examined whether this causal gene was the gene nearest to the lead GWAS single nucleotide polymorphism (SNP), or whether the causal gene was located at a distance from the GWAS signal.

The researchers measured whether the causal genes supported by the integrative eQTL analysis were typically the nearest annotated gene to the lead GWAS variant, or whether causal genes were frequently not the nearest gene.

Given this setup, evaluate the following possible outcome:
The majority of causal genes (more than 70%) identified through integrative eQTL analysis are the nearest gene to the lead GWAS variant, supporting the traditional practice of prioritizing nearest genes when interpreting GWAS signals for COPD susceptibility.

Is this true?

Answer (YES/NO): NO